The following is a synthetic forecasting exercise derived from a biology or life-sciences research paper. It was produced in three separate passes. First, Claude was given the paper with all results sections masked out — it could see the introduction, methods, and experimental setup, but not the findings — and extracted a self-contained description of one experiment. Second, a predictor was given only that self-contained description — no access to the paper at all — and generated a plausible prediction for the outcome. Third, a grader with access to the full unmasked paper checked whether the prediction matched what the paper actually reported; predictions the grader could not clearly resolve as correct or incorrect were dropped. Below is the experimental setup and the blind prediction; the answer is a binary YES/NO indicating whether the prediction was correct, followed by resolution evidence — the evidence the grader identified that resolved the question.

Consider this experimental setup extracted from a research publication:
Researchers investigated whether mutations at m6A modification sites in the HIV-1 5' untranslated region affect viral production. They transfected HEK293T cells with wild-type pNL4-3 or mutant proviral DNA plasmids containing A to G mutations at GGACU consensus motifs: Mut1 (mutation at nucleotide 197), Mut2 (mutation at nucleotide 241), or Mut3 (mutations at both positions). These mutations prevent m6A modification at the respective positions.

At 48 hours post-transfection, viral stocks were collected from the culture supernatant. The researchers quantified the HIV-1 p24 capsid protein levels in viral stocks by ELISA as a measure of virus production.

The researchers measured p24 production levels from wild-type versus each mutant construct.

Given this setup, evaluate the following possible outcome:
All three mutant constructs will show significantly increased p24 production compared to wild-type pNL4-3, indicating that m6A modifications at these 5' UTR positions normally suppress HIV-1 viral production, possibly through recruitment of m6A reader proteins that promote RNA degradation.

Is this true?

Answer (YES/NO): NO